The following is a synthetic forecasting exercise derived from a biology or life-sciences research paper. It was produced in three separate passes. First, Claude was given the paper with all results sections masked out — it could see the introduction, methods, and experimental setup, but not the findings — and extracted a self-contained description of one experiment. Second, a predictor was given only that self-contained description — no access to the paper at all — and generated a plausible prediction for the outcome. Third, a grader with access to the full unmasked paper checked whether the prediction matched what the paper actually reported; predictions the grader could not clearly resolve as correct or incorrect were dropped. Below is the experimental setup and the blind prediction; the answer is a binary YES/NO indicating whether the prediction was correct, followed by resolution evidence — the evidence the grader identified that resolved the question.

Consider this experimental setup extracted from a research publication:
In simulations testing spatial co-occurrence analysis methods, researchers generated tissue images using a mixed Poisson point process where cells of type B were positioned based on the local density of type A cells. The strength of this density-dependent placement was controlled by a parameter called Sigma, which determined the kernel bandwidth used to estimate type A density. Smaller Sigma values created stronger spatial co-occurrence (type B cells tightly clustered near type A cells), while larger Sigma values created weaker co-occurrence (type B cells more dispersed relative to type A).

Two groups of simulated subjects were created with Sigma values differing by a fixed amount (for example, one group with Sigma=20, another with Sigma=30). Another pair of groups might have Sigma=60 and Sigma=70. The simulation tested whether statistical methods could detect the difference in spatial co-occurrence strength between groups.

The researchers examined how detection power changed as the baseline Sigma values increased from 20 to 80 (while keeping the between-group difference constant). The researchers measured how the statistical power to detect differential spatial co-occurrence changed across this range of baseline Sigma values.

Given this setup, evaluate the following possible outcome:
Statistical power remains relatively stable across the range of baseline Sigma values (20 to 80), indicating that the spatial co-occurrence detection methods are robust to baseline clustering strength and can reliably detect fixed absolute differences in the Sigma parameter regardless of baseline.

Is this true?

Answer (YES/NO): NO